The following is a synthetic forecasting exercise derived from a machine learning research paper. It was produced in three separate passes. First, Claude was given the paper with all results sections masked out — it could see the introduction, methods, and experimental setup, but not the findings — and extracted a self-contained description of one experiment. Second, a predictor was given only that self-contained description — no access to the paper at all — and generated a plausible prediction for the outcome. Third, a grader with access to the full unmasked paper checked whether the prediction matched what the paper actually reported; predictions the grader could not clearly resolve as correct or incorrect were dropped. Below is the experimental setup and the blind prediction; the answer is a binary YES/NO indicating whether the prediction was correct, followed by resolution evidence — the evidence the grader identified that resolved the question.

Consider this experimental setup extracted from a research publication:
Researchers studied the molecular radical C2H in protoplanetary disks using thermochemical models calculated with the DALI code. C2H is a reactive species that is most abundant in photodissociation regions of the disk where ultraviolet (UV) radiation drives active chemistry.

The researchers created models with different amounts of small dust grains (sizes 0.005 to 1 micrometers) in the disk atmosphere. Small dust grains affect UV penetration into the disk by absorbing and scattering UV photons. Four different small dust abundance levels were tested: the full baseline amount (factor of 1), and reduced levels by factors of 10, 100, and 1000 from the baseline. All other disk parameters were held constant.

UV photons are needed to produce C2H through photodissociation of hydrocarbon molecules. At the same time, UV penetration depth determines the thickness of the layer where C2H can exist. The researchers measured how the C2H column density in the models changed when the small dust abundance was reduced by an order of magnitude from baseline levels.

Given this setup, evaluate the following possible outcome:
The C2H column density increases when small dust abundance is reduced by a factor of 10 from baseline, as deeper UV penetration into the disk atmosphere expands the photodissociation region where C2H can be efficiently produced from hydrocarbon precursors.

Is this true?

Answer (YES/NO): YES